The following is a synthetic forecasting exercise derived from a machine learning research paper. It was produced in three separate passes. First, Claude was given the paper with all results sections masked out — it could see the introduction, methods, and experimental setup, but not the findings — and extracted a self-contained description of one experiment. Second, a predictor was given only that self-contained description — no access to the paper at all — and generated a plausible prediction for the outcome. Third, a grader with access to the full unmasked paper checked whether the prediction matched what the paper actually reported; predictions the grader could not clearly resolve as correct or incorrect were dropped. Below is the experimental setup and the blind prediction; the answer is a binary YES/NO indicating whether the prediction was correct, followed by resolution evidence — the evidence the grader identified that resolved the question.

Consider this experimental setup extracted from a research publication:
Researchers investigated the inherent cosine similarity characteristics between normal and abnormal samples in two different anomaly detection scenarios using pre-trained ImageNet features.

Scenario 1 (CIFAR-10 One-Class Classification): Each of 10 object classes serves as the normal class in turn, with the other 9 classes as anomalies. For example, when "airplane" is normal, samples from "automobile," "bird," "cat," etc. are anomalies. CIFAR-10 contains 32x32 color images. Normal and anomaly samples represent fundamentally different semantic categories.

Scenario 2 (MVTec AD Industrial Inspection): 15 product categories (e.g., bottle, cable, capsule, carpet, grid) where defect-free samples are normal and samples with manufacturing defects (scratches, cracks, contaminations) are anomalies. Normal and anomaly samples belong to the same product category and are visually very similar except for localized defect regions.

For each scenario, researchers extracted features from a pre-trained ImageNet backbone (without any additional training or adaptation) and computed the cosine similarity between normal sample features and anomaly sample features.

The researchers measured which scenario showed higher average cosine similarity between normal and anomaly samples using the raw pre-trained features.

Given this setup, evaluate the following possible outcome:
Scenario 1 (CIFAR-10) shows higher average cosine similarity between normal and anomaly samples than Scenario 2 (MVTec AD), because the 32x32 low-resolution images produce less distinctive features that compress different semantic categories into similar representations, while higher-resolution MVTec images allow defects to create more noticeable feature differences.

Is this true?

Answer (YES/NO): NO